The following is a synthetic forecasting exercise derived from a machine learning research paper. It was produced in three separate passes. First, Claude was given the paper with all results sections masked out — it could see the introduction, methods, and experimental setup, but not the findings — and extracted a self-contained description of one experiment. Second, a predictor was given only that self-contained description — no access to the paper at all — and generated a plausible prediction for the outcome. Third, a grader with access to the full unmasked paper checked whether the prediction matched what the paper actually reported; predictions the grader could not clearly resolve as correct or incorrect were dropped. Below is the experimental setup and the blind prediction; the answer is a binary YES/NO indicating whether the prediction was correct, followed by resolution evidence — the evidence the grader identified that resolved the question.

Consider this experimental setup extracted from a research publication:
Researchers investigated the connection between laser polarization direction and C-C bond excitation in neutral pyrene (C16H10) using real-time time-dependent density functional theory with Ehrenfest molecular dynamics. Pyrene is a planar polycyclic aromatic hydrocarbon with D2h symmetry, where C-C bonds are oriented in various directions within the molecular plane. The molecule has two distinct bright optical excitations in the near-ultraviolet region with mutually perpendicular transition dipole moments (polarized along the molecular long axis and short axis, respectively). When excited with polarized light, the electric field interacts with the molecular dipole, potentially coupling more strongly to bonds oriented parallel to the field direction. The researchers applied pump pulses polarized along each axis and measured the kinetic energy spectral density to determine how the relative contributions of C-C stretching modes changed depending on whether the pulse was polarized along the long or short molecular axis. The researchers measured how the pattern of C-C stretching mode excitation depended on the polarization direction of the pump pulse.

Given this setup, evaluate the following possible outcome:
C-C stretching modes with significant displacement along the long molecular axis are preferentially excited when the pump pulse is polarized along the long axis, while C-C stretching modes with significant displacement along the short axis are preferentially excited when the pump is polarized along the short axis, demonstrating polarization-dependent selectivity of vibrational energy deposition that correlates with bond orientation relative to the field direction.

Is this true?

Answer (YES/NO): NO